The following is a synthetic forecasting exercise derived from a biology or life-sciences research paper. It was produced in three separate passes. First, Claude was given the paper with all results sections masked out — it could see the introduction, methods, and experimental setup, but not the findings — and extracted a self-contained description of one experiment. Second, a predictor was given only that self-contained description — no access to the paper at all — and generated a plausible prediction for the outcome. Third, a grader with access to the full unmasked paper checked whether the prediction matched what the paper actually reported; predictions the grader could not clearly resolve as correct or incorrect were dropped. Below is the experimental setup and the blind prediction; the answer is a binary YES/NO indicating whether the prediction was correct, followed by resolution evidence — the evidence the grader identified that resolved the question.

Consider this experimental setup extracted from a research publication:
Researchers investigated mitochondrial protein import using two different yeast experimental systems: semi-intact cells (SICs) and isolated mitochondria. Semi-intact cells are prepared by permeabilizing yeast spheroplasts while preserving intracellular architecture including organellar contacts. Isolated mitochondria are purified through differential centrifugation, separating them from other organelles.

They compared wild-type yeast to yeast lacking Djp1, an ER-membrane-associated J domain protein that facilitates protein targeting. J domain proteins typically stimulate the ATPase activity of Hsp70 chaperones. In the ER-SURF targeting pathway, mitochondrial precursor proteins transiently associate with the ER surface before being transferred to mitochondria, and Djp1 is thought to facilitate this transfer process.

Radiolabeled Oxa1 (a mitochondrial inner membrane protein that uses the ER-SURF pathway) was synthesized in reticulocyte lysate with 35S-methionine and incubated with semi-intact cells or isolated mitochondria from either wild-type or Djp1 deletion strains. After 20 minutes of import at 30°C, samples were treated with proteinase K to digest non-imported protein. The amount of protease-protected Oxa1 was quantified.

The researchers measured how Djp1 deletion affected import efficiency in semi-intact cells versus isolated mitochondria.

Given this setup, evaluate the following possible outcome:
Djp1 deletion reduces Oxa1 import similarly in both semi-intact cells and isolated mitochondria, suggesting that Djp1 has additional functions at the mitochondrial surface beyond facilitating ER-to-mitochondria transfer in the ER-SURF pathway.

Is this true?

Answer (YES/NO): NO